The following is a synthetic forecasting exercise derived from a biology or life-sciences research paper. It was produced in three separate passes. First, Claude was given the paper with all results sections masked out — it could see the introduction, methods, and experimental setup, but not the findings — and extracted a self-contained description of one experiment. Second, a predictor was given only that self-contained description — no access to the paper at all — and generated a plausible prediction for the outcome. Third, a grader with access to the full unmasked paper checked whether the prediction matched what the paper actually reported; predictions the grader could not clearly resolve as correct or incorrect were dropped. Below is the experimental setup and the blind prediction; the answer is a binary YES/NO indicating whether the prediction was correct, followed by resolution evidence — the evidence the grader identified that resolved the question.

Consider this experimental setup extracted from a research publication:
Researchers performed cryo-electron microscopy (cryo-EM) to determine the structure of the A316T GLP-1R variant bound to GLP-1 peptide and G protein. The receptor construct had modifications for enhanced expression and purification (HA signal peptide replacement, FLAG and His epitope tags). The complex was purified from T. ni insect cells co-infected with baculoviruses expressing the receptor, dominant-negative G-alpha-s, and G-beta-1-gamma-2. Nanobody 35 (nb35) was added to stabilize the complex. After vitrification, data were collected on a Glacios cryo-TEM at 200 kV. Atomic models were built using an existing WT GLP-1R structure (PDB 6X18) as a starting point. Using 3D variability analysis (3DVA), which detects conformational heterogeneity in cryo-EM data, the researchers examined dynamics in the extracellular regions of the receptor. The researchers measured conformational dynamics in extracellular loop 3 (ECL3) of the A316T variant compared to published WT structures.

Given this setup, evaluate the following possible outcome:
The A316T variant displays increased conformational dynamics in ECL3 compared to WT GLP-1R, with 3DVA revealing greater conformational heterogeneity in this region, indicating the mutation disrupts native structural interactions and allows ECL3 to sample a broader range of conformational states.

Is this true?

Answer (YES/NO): YES